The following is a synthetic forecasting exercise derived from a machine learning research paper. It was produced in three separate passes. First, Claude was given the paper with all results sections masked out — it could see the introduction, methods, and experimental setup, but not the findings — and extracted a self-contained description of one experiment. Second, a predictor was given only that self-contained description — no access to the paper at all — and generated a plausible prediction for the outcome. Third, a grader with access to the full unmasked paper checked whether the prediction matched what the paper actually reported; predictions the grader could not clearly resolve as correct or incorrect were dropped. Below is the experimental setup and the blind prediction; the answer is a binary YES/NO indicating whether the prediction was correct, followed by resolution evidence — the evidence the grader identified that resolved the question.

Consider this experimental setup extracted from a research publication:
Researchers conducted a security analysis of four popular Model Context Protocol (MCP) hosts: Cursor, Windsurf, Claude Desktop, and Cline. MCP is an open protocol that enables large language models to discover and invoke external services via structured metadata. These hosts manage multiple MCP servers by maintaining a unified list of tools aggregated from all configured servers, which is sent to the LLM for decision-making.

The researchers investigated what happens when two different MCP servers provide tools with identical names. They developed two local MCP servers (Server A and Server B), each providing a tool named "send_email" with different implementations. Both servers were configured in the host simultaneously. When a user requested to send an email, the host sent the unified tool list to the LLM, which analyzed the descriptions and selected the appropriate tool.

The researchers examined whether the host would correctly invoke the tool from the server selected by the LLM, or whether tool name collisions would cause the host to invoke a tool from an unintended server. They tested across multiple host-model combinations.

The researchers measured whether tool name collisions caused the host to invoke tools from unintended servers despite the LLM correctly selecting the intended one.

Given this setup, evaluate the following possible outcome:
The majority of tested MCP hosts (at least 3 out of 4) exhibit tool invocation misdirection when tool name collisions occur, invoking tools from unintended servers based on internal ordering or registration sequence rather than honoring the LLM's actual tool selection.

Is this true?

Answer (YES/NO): NO